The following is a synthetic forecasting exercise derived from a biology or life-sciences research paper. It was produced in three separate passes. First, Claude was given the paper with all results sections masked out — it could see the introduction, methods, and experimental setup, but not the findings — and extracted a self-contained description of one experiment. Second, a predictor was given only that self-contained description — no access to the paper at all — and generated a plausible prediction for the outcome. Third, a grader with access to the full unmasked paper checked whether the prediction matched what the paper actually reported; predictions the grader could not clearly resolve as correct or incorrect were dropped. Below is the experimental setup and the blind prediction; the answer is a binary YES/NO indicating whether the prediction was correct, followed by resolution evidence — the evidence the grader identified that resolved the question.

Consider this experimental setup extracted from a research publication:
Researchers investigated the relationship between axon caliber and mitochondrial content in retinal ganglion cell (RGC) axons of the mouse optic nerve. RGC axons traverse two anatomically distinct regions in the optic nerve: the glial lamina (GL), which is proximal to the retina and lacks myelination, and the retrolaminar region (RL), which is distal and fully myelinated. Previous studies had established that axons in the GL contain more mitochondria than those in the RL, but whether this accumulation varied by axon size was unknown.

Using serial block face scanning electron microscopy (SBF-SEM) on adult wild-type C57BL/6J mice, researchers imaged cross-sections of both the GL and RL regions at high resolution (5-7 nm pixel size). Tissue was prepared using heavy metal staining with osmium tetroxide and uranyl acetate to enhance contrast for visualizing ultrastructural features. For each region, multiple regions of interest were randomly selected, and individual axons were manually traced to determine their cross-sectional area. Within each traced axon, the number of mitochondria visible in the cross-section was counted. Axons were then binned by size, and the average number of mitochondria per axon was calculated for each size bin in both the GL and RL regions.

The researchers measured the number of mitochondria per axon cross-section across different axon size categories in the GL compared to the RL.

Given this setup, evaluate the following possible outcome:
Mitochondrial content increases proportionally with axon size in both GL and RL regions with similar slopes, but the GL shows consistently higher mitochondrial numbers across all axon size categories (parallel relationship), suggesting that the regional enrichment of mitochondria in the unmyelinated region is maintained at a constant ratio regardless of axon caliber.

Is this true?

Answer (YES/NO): NO